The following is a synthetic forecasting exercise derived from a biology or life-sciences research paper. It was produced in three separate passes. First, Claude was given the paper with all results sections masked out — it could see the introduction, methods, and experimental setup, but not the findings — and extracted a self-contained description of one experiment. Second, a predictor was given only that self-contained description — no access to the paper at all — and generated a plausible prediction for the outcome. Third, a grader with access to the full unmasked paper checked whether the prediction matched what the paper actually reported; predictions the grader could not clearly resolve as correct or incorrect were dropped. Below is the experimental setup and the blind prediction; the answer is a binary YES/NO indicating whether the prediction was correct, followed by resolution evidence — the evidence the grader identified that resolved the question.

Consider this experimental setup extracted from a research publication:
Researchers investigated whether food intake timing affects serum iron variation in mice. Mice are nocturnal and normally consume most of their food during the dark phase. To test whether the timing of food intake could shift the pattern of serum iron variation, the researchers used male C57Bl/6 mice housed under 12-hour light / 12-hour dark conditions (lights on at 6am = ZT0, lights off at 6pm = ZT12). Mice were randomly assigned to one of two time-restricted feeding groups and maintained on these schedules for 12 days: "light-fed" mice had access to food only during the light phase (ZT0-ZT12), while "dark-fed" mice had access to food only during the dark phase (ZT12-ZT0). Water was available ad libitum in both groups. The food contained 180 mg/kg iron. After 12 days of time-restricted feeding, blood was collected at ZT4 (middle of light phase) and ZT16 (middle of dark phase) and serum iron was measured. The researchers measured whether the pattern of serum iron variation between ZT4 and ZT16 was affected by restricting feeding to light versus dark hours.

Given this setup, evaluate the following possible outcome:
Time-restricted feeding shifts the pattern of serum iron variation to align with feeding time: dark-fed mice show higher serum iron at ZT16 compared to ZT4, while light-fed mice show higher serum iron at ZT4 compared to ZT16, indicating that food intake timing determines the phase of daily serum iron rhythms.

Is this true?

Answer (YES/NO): NO